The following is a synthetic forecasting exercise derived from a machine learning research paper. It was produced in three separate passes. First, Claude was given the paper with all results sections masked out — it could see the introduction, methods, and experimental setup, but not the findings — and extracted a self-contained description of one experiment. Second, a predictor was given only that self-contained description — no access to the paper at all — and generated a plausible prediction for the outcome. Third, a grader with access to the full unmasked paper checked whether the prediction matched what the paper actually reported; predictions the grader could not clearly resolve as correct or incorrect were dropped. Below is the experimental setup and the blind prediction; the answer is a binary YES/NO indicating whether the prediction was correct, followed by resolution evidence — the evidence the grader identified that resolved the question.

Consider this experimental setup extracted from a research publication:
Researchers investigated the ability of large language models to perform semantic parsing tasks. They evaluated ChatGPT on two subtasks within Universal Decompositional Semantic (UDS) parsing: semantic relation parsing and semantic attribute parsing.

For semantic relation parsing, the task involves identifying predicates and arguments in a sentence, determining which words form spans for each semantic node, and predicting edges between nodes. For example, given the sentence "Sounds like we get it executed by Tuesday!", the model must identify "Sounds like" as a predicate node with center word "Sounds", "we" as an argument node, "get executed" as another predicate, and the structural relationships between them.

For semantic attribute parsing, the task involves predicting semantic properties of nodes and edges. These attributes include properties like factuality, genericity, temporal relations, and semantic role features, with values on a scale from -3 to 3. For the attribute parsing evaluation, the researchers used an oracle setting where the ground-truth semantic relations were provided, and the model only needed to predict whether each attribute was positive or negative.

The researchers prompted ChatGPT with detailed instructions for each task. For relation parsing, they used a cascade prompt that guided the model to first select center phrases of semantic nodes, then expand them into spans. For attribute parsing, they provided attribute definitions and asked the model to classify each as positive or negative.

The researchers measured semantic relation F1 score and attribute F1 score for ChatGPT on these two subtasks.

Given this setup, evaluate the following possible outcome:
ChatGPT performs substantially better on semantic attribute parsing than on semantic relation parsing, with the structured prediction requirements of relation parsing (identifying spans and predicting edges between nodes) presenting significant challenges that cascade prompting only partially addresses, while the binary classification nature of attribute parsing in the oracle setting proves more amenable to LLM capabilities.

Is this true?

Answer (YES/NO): YES